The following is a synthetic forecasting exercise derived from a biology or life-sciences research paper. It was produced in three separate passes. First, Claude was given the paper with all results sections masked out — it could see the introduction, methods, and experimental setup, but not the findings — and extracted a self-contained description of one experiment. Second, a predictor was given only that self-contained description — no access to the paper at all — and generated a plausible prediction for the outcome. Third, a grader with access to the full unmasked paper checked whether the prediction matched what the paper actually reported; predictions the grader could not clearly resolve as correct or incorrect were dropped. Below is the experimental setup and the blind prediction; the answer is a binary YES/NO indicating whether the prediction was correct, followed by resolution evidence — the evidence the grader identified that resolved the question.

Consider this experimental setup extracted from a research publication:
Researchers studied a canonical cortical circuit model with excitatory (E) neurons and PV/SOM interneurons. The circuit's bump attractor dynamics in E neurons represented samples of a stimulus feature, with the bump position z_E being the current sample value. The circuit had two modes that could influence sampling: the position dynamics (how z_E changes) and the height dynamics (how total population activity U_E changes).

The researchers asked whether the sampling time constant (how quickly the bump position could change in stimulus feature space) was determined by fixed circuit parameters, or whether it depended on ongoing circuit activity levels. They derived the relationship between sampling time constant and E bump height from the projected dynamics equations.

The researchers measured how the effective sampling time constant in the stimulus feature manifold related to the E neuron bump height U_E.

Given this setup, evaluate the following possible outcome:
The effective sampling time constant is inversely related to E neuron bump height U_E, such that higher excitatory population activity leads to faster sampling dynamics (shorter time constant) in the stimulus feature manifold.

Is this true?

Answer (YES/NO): NO